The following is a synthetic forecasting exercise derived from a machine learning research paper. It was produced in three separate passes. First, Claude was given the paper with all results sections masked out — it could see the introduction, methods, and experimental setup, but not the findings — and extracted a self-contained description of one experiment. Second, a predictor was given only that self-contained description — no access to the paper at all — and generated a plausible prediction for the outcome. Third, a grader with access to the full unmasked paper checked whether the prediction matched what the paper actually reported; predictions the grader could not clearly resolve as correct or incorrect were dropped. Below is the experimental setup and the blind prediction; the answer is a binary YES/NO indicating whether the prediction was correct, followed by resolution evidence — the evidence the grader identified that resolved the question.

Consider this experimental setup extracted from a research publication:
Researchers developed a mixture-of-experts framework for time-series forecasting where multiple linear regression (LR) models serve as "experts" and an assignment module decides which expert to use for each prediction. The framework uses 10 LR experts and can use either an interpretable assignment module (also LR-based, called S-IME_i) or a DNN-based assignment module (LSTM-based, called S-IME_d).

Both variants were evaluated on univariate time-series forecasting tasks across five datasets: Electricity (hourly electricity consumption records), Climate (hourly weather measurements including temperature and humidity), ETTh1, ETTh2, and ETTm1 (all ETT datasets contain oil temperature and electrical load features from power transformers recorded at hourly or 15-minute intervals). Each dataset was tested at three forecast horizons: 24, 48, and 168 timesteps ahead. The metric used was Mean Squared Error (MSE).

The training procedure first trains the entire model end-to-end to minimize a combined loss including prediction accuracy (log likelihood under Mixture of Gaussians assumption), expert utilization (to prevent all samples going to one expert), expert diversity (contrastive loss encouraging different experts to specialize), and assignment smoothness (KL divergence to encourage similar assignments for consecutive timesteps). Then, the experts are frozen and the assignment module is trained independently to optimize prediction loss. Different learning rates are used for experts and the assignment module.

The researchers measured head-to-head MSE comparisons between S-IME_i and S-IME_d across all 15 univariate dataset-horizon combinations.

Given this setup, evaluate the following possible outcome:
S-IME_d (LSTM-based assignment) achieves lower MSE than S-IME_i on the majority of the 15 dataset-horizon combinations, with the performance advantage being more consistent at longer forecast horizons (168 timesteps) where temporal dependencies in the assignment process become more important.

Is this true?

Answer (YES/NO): NO